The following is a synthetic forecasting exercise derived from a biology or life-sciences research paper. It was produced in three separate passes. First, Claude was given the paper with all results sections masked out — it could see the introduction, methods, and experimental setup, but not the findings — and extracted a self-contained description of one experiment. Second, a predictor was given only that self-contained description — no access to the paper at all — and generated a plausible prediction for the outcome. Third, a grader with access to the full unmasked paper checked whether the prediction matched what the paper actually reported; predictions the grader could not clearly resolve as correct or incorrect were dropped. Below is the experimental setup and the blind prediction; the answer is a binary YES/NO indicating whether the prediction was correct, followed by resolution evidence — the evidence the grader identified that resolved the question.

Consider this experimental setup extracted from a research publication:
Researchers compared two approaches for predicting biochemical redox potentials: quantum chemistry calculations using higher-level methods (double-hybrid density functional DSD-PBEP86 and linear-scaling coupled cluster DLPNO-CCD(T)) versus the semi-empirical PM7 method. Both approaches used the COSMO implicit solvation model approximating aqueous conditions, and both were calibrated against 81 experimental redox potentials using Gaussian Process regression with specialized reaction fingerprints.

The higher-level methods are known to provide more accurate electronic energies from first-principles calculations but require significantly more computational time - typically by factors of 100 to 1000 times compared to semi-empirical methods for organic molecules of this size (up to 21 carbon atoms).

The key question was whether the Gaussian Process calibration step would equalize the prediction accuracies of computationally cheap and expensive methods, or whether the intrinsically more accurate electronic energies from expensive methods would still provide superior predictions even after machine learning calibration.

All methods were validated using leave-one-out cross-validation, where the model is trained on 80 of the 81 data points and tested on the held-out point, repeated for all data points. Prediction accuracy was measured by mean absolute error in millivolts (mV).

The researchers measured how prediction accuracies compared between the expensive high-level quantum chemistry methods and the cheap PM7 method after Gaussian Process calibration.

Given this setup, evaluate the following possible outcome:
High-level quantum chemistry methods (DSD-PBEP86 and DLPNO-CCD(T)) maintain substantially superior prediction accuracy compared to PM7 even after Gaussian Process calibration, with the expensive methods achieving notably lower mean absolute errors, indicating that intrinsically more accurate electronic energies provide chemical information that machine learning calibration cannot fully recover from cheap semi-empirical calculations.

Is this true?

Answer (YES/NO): NO